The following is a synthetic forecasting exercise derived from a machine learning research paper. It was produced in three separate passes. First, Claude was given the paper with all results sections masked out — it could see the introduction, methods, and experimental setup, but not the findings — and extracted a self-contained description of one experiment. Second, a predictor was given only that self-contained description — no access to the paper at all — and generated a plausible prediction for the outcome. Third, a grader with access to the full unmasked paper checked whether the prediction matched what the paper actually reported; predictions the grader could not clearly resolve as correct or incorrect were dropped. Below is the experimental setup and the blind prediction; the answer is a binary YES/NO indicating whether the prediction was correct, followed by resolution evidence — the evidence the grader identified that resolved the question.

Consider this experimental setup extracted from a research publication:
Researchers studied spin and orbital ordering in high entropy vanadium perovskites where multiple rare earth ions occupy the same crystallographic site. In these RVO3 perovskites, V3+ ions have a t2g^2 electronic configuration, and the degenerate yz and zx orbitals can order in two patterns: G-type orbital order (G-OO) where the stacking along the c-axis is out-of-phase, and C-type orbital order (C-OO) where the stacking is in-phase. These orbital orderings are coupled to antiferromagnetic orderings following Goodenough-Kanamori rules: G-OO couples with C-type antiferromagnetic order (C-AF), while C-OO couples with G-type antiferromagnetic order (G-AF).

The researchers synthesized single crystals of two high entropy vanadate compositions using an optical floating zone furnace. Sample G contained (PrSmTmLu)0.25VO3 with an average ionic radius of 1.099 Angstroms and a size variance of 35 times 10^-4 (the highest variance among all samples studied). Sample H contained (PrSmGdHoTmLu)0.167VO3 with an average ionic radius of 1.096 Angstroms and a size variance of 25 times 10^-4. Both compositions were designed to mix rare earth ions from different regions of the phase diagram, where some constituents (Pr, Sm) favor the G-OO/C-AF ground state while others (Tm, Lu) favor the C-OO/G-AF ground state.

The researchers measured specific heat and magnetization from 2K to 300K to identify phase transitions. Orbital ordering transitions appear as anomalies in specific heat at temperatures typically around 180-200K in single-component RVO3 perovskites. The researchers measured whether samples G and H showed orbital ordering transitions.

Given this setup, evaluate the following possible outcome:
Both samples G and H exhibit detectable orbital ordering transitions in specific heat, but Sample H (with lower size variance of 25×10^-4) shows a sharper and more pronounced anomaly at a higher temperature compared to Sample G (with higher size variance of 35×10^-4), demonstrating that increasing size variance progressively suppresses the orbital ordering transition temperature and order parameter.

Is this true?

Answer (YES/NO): NO